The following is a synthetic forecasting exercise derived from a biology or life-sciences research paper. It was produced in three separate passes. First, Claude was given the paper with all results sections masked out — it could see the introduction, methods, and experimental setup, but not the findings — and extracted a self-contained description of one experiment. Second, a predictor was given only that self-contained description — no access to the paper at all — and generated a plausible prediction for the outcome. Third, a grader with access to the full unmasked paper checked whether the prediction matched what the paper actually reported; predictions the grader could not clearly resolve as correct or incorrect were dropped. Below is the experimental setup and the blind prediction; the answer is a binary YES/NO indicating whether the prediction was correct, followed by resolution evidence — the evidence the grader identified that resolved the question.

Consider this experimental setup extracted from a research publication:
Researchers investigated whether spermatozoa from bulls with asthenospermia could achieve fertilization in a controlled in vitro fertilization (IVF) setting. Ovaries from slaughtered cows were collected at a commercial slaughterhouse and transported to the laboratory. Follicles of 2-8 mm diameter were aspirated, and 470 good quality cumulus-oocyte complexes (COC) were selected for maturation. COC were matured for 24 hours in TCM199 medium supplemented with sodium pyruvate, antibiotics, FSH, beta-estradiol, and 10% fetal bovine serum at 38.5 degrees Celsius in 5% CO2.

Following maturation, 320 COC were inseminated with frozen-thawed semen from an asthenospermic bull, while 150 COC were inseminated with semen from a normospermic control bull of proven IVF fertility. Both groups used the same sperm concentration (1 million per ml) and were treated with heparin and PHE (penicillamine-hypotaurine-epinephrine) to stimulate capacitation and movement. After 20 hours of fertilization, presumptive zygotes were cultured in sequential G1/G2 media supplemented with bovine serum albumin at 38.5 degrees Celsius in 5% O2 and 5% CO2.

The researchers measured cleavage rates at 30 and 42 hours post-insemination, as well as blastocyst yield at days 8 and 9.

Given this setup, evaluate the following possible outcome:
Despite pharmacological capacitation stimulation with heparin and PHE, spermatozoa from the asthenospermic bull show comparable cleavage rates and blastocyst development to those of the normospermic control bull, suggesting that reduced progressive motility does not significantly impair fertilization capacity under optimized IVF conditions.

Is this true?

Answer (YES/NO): NO